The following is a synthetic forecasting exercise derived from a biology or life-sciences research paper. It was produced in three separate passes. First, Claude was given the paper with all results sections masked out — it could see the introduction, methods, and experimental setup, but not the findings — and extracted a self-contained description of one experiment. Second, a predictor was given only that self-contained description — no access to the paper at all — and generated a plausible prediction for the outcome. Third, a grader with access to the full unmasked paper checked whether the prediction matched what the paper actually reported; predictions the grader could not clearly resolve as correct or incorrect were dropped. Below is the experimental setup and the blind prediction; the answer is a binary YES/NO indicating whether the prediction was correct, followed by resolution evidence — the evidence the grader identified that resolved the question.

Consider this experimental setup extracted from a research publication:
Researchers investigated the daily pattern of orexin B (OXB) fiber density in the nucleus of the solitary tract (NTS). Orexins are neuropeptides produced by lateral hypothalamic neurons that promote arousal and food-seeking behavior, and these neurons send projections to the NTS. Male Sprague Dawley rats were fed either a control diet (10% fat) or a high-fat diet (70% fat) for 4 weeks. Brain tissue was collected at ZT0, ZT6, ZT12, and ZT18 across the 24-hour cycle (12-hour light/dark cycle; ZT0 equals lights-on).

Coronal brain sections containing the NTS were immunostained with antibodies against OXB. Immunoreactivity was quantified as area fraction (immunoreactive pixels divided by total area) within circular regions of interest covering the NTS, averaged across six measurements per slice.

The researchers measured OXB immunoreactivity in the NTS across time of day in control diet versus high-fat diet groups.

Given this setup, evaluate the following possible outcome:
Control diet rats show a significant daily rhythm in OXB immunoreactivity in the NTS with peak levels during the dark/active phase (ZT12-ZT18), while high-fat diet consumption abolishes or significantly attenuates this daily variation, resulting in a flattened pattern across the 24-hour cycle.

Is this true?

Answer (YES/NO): NO